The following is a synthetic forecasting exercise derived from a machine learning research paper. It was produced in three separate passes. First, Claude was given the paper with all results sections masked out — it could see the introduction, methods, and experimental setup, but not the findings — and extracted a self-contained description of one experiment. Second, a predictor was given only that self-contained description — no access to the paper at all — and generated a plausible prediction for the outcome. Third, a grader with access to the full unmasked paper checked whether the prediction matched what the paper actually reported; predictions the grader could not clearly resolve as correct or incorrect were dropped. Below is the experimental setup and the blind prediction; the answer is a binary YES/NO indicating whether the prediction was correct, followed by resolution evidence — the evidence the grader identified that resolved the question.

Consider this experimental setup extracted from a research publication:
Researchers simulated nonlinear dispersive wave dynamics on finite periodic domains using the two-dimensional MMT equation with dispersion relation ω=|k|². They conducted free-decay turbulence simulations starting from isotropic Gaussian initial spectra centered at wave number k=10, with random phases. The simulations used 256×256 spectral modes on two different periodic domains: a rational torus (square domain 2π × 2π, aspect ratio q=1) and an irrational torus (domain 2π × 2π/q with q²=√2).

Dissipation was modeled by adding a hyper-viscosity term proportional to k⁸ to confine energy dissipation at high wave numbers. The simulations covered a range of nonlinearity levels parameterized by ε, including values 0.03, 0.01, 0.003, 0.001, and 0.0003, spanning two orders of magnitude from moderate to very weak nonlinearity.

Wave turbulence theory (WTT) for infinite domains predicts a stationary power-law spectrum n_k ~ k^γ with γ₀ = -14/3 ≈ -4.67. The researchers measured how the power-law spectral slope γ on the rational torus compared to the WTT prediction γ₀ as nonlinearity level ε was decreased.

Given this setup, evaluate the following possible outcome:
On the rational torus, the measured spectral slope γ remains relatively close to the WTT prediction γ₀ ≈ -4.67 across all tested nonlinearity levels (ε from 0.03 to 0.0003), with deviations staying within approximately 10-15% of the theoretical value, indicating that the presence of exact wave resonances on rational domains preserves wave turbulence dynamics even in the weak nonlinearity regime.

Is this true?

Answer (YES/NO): NO